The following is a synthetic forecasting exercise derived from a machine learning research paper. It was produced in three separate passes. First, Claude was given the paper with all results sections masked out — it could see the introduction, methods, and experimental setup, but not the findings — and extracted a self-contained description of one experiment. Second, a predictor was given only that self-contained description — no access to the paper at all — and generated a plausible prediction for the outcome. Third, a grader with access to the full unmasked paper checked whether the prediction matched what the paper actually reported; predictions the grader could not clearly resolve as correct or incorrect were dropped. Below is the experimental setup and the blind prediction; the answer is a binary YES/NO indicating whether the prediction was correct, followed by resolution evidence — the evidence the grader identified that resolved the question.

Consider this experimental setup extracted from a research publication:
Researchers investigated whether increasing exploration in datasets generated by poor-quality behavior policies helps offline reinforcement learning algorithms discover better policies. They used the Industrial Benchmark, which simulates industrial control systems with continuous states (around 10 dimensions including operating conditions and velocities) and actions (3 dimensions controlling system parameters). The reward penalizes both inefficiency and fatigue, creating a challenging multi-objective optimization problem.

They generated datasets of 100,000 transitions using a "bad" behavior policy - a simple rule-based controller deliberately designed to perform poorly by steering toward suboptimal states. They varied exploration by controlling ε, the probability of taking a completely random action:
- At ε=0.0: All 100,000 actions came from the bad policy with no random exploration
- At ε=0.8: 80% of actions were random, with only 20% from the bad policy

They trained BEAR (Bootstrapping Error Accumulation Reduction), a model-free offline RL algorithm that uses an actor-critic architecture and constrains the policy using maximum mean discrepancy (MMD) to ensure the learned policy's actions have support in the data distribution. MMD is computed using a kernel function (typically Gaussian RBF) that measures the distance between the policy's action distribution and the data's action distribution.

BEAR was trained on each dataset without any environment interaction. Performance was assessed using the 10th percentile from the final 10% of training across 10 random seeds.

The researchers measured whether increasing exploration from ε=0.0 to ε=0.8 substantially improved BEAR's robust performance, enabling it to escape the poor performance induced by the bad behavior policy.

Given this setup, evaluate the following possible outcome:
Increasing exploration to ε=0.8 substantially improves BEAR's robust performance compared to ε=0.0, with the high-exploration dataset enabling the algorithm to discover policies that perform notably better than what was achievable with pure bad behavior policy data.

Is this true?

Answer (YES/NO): YES